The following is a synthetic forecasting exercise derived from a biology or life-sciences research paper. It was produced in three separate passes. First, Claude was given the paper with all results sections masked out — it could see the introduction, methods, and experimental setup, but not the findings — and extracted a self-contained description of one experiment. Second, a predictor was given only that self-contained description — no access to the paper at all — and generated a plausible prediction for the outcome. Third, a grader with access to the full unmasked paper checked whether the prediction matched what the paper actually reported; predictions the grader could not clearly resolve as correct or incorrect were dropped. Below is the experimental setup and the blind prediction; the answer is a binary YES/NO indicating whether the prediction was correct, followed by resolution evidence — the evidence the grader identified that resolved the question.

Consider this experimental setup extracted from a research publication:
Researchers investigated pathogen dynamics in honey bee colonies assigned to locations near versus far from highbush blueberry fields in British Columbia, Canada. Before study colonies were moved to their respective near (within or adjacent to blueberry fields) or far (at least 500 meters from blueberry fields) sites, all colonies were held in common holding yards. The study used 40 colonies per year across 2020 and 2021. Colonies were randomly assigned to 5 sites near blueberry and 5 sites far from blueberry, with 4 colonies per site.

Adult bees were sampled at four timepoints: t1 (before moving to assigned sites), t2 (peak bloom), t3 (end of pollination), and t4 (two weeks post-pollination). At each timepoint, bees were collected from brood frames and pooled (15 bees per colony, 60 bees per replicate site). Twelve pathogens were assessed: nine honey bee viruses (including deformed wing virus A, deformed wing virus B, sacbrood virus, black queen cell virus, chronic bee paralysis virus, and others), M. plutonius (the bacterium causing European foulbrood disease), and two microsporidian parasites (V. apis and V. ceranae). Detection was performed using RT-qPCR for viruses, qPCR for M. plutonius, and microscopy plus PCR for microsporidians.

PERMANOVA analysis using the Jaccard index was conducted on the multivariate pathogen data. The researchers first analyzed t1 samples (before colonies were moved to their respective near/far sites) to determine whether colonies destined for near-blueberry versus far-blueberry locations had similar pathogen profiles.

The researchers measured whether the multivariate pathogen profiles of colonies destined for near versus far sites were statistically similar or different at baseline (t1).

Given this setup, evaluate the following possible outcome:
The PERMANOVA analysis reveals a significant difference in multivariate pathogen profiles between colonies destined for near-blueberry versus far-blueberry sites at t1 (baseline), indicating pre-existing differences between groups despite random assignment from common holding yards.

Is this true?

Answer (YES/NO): NO